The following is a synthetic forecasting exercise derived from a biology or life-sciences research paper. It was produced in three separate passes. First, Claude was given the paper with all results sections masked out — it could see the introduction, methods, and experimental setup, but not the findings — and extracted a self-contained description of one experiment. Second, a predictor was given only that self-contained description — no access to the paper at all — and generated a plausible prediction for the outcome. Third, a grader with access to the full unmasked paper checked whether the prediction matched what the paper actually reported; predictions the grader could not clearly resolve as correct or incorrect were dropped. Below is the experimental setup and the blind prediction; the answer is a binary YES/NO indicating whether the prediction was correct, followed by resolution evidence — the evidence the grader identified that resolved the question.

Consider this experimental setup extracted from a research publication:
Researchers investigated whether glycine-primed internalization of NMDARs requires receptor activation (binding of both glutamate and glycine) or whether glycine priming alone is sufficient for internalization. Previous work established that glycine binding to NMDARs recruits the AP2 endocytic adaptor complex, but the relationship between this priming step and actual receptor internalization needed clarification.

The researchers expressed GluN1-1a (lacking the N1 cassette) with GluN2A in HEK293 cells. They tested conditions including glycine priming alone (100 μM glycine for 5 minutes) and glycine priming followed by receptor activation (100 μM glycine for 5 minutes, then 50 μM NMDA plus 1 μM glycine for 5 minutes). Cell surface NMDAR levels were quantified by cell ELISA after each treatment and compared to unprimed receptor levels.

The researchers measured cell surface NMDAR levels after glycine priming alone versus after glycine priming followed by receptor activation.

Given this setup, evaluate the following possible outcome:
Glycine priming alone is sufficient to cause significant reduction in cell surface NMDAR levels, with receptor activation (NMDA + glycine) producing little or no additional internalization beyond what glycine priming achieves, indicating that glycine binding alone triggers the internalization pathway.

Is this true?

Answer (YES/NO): NO